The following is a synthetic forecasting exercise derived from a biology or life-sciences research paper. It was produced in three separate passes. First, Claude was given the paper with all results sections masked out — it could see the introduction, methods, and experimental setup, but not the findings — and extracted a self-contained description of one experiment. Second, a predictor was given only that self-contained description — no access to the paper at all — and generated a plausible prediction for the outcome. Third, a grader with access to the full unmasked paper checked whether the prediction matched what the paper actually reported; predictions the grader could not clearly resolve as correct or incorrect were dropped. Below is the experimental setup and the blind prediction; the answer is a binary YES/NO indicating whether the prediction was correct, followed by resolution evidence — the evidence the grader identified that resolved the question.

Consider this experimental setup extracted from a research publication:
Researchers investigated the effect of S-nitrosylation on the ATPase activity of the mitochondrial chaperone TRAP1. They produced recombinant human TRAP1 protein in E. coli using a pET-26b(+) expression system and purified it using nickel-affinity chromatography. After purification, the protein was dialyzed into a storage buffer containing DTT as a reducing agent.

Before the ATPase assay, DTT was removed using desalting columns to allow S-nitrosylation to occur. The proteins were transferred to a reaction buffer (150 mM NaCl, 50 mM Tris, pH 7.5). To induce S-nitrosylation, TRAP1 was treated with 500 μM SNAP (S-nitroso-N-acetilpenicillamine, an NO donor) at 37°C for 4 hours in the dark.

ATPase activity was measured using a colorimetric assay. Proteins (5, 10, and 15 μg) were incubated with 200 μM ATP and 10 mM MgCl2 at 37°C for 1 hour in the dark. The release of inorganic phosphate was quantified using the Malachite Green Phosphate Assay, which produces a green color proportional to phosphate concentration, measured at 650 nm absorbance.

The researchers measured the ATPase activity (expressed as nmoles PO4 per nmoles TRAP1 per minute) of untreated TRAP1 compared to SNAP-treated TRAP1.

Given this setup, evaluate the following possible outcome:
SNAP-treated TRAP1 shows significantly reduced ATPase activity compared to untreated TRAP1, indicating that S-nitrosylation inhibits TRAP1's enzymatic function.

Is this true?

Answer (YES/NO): YES